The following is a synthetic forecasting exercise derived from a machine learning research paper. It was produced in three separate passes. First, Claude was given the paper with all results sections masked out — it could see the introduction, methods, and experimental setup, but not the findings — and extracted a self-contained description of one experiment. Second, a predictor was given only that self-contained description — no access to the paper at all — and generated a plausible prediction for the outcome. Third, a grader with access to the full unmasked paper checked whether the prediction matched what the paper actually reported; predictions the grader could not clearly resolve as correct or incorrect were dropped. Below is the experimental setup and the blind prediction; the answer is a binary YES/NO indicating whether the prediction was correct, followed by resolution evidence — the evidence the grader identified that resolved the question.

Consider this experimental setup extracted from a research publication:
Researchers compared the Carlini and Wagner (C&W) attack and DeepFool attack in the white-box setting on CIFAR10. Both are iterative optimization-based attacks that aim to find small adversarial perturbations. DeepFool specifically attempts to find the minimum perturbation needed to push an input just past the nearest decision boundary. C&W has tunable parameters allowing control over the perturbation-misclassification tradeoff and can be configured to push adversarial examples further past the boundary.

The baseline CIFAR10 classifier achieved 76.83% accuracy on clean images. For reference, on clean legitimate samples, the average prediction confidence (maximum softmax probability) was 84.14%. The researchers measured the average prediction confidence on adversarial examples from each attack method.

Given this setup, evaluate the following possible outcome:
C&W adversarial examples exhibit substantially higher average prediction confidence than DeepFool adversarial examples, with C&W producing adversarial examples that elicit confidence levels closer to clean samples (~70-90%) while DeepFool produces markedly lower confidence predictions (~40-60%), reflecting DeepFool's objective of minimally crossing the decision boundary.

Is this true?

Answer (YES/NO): NO